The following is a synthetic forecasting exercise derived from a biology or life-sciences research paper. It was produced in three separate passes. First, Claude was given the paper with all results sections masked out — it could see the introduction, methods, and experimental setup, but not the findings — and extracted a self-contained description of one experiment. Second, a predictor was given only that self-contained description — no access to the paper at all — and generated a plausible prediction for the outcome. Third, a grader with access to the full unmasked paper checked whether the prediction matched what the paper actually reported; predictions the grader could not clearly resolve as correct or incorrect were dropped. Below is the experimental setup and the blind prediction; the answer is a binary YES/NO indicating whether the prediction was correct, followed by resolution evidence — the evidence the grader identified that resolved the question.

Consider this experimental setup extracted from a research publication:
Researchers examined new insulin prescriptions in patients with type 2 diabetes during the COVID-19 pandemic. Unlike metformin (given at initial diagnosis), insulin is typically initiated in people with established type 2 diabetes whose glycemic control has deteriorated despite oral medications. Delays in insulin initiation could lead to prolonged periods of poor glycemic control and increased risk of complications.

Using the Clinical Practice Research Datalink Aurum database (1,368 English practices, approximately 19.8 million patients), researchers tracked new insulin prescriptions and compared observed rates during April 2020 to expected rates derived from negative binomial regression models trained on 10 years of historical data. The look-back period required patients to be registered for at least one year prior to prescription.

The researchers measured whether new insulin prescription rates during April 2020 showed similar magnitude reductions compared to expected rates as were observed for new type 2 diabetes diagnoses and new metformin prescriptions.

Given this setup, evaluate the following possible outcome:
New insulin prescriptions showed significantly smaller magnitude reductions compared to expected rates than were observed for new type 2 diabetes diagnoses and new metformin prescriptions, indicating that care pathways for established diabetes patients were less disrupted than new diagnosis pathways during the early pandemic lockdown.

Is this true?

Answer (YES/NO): YES